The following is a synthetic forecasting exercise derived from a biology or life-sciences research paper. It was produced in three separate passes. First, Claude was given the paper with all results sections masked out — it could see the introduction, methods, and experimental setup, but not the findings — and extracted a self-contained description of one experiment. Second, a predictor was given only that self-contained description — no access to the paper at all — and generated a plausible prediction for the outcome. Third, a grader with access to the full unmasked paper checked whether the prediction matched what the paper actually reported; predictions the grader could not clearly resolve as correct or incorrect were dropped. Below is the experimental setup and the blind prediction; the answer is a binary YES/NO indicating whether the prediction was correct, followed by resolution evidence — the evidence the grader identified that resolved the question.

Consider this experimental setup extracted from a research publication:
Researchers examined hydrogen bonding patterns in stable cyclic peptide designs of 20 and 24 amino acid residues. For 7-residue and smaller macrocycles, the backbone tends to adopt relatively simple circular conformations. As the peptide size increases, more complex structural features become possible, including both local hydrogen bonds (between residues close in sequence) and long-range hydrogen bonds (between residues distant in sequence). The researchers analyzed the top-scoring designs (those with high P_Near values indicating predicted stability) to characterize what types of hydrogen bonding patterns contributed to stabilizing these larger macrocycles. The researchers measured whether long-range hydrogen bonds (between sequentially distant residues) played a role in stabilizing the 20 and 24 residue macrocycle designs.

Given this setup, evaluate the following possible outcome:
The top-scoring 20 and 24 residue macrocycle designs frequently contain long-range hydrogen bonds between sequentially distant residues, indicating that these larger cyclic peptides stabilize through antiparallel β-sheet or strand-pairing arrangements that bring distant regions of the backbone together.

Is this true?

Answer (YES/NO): YES